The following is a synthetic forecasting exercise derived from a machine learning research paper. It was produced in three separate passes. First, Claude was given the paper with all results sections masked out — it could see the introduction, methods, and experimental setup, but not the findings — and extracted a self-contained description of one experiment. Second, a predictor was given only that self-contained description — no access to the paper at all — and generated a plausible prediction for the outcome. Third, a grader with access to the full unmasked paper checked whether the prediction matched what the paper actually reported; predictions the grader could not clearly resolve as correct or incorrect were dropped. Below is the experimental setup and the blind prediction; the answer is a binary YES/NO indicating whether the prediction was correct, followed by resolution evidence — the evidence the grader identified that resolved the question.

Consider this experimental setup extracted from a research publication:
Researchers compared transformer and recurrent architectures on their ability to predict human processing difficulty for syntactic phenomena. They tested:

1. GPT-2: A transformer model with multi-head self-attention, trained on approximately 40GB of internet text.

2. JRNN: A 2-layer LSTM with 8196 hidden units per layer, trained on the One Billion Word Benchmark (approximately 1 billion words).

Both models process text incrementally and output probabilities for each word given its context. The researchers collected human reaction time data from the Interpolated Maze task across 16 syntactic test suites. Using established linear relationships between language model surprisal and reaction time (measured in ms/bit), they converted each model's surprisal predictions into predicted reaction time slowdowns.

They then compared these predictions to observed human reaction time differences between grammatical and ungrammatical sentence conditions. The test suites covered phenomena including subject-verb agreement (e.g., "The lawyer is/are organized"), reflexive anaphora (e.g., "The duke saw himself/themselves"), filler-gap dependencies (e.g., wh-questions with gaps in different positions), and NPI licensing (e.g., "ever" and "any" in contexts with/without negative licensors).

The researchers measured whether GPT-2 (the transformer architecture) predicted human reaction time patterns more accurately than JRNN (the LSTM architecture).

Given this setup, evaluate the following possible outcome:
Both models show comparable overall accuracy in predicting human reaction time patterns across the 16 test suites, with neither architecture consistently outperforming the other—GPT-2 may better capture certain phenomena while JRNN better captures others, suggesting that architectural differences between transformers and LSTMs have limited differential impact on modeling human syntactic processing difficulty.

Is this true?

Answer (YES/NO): NO